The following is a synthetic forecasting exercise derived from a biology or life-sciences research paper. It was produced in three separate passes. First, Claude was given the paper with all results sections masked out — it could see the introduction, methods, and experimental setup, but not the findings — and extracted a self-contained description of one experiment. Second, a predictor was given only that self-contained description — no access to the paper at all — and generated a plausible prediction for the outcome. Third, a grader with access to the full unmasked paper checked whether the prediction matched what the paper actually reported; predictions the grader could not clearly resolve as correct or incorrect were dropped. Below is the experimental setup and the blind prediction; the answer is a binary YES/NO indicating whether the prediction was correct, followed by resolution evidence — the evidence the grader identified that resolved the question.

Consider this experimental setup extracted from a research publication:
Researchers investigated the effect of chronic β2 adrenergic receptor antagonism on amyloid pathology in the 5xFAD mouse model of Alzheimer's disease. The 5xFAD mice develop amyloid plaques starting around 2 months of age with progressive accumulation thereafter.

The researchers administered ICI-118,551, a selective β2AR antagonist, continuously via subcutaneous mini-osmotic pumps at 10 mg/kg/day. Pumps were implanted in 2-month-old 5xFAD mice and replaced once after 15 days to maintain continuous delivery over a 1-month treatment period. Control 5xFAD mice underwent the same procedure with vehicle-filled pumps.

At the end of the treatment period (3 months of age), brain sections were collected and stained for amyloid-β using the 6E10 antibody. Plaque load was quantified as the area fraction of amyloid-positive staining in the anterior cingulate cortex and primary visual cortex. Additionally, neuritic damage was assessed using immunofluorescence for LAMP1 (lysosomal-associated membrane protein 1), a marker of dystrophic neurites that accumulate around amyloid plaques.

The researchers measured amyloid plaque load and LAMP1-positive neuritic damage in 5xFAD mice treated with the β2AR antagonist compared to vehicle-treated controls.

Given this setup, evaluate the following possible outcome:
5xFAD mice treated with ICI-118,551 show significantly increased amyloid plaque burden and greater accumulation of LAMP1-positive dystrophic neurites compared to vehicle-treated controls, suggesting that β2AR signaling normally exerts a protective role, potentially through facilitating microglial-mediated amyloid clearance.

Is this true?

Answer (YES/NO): NO